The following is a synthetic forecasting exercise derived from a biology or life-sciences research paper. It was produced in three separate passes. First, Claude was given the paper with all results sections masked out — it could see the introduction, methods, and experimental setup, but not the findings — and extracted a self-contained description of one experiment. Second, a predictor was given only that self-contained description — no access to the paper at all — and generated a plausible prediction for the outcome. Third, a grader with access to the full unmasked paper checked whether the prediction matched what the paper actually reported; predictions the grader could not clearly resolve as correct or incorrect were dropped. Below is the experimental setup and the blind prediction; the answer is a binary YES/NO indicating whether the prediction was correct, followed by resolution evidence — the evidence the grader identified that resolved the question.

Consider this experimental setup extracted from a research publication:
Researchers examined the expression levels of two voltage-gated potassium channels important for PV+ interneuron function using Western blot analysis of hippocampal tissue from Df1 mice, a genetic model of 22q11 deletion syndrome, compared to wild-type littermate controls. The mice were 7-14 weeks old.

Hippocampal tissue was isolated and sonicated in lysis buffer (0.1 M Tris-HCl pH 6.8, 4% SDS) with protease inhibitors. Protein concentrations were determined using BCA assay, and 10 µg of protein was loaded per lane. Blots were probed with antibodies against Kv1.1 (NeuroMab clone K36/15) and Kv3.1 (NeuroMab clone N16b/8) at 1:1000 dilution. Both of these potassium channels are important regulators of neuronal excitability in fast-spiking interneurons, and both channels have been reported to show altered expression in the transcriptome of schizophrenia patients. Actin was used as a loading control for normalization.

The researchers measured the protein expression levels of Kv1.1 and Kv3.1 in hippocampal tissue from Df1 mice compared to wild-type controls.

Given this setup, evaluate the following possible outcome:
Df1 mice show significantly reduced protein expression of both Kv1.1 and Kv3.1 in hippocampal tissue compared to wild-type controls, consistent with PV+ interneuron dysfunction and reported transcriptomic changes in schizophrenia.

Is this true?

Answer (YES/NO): NO